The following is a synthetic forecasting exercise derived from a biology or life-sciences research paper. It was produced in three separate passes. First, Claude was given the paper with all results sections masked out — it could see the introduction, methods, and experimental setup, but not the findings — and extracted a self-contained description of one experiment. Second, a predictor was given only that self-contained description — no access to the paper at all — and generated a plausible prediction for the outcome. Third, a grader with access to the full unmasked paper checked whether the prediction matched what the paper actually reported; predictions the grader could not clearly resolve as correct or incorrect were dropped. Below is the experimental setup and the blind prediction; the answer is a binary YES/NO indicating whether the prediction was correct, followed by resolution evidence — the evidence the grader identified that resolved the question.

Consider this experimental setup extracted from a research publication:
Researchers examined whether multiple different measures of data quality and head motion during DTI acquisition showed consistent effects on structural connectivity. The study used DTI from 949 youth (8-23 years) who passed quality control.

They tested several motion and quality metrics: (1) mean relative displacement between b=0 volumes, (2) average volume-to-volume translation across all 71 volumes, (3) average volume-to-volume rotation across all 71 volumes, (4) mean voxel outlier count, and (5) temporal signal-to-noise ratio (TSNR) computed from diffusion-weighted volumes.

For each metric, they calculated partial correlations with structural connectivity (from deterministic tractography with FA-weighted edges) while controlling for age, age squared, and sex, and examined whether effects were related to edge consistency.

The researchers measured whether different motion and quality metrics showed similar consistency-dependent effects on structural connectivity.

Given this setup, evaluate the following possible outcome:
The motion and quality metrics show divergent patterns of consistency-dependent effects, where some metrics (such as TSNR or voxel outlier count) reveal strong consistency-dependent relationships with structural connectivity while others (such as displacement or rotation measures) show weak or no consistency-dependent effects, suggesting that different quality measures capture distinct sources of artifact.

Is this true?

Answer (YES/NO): NO